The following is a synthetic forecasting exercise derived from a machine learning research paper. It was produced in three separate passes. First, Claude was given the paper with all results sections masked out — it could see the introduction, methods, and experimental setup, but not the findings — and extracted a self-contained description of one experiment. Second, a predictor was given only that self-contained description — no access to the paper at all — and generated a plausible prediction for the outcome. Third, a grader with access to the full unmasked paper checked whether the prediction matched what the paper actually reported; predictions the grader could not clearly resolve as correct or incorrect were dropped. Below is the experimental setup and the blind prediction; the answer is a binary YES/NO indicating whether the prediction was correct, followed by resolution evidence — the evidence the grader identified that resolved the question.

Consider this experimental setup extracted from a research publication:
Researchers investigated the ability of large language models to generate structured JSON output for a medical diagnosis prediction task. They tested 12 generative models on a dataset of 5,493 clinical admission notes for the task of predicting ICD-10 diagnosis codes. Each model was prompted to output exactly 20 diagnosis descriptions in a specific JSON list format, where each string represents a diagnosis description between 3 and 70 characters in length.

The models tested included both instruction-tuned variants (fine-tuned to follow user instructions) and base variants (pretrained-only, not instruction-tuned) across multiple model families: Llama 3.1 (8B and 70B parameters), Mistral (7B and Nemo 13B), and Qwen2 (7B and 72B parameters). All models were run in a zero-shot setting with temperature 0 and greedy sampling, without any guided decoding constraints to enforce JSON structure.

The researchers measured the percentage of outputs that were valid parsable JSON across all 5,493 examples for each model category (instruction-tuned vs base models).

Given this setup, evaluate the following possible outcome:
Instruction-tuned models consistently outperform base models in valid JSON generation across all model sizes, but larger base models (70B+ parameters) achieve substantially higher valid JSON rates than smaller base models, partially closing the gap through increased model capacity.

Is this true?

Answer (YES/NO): NO